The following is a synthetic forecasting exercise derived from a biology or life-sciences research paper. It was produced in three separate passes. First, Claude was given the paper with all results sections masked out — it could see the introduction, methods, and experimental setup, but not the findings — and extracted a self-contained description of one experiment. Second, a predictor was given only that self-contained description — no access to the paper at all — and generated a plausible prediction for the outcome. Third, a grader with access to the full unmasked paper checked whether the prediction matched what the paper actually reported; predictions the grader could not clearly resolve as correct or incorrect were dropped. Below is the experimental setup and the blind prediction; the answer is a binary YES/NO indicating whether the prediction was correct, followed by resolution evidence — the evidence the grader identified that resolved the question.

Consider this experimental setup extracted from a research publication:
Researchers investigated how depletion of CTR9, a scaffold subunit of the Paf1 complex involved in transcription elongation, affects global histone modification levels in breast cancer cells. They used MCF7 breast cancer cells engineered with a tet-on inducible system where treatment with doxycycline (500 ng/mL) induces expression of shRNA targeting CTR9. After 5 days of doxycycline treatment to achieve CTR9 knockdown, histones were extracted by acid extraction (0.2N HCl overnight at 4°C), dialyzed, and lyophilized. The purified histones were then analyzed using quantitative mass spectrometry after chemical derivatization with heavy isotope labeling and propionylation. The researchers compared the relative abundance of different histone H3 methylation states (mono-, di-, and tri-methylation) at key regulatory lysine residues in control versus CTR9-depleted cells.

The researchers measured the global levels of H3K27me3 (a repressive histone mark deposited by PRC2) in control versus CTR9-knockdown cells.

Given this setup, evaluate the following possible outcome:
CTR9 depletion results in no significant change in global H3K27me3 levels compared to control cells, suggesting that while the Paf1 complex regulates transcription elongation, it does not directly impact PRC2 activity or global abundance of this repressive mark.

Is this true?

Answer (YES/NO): NO